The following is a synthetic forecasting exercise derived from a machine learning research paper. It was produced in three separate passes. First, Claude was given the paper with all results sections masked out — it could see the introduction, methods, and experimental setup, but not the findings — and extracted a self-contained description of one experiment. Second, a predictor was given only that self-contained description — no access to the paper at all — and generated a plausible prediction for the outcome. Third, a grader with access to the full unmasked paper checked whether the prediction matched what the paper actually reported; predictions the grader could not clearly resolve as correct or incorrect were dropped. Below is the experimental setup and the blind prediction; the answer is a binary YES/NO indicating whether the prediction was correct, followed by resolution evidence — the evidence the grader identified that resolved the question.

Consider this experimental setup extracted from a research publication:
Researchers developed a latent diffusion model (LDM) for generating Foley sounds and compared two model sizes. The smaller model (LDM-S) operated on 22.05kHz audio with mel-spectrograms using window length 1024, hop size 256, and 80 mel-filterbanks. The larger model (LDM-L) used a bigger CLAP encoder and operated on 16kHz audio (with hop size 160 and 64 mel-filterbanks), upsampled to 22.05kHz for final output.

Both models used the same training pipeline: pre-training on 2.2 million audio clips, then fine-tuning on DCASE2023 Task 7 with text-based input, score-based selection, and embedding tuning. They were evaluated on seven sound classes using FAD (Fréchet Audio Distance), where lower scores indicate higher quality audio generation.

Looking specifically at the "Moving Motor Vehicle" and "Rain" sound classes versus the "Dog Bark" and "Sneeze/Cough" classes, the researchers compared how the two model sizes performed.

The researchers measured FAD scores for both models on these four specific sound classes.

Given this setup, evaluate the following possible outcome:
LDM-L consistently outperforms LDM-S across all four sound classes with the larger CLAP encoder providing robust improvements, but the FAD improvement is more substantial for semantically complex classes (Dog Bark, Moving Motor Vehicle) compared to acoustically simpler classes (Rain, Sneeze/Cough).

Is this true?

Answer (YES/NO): NO